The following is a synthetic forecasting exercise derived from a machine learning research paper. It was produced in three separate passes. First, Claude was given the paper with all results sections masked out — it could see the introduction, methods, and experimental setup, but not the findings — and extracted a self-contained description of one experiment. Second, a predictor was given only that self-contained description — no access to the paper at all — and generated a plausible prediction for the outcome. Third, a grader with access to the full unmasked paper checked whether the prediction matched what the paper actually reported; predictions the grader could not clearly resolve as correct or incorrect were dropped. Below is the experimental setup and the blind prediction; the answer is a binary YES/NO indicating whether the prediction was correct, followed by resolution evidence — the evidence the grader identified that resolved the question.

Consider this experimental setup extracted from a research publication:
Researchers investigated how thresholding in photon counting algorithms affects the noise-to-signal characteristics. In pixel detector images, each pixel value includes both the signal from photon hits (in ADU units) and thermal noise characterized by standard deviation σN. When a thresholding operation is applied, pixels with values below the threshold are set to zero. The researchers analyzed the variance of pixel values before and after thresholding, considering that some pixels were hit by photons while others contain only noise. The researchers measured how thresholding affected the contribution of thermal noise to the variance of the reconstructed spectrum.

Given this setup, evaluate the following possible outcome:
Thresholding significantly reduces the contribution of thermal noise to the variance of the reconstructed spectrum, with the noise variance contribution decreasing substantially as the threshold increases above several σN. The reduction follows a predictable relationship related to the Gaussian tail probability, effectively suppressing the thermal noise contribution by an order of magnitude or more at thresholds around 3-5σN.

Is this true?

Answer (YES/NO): NO